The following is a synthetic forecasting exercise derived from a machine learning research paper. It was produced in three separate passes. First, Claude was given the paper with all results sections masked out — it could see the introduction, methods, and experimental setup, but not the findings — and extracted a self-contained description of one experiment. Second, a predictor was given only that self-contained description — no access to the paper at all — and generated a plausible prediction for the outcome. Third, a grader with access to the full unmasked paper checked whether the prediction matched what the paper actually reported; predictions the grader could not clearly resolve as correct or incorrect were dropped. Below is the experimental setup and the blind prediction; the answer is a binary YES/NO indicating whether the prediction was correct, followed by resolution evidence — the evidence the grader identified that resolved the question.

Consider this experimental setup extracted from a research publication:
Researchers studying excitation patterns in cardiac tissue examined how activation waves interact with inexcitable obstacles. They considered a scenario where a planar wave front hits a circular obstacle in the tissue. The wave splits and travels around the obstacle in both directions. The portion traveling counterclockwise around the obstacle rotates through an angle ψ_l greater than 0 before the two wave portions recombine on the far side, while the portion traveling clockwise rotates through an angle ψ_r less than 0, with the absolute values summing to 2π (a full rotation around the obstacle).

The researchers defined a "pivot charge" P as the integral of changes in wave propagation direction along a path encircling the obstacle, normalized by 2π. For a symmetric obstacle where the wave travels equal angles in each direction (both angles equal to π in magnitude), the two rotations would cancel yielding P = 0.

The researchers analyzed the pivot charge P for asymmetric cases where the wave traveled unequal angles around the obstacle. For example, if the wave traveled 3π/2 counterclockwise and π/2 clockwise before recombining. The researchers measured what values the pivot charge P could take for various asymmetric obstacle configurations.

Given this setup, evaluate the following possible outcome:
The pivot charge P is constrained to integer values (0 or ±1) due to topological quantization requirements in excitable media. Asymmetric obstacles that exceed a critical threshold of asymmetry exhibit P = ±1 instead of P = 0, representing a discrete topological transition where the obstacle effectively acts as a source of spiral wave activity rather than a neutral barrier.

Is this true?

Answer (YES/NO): NO